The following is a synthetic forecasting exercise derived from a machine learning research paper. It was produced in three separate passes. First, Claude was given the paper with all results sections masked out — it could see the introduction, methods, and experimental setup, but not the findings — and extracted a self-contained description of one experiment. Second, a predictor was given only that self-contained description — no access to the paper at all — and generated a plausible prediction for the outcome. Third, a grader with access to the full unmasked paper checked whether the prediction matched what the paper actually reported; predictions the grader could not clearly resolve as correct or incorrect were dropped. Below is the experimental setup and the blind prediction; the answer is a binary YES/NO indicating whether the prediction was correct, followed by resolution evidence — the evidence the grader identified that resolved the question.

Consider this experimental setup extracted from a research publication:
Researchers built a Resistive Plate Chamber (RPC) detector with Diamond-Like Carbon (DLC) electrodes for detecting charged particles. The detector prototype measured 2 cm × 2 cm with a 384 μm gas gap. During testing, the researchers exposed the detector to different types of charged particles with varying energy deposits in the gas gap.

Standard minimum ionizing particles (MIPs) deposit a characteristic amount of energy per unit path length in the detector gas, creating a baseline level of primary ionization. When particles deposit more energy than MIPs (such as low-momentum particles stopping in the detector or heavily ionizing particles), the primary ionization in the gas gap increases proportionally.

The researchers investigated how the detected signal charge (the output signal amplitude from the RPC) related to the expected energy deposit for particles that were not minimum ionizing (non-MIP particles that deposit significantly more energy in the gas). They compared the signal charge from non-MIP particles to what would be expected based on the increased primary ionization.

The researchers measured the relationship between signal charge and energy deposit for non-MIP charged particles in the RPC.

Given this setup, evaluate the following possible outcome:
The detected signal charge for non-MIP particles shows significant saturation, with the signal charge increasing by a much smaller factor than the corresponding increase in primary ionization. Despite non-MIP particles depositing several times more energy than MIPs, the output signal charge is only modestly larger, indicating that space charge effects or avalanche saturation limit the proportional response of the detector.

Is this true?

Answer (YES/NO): NO